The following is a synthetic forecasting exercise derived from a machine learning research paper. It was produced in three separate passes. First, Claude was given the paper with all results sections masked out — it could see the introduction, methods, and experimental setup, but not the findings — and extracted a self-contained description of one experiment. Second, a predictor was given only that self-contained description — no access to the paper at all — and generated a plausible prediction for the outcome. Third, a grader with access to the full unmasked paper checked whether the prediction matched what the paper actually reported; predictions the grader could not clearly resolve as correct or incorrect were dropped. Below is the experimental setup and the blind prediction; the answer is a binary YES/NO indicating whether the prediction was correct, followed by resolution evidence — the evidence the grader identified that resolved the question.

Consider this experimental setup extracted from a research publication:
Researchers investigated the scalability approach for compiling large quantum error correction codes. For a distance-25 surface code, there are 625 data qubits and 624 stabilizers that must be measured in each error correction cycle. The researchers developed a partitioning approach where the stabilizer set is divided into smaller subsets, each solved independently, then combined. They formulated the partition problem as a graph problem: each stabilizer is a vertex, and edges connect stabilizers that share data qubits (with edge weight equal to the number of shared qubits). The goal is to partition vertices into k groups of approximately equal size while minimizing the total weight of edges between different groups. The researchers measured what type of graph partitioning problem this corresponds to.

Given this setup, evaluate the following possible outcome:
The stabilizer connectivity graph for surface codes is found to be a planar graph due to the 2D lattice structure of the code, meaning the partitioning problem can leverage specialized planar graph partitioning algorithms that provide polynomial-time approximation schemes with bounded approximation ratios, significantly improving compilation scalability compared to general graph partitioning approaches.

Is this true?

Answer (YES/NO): NO